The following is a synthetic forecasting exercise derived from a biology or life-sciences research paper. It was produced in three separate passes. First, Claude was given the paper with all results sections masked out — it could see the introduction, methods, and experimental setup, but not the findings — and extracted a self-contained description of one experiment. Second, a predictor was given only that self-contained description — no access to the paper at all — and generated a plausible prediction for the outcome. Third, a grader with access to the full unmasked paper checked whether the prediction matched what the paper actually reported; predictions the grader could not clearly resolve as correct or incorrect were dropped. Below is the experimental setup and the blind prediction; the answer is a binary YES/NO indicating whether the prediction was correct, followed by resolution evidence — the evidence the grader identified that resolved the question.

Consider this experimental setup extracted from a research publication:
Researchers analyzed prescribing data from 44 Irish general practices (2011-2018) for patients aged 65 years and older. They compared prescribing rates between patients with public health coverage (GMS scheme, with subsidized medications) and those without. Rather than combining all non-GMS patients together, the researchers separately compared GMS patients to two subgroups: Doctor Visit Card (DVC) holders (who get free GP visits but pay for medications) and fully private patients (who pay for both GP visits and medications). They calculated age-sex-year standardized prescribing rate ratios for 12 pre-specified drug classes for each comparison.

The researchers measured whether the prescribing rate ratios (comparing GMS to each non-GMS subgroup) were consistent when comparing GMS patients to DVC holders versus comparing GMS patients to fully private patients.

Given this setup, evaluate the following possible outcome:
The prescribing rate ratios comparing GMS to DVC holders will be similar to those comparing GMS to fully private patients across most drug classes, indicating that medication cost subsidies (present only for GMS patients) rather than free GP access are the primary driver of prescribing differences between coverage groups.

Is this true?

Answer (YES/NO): NO